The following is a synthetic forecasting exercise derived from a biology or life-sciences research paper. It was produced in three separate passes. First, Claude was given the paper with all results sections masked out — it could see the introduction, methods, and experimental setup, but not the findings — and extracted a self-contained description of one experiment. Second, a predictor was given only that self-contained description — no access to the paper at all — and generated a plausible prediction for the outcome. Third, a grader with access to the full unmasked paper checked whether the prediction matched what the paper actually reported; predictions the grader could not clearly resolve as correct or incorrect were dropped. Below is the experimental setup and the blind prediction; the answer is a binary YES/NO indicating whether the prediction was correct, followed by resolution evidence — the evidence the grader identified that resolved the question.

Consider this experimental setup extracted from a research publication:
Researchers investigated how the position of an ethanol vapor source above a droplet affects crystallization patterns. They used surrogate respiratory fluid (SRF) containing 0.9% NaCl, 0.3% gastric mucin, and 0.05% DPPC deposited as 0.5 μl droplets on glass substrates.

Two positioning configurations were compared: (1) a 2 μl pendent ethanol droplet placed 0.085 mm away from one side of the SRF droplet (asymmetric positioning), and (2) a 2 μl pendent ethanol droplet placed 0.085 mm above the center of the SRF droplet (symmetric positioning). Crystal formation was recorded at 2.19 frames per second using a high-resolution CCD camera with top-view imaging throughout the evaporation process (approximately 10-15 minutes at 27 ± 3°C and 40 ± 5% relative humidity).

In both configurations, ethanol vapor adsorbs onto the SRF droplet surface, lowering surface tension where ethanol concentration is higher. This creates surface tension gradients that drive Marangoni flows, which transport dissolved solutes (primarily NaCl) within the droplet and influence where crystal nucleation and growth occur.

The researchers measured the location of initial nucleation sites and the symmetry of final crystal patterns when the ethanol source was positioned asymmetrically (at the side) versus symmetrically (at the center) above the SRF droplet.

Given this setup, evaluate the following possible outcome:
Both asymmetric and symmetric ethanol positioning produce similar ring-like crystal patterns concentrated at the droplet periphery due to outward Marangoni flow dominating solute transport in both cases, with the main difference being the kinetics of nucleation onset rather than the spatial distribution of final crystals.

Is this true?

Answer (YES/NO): NO